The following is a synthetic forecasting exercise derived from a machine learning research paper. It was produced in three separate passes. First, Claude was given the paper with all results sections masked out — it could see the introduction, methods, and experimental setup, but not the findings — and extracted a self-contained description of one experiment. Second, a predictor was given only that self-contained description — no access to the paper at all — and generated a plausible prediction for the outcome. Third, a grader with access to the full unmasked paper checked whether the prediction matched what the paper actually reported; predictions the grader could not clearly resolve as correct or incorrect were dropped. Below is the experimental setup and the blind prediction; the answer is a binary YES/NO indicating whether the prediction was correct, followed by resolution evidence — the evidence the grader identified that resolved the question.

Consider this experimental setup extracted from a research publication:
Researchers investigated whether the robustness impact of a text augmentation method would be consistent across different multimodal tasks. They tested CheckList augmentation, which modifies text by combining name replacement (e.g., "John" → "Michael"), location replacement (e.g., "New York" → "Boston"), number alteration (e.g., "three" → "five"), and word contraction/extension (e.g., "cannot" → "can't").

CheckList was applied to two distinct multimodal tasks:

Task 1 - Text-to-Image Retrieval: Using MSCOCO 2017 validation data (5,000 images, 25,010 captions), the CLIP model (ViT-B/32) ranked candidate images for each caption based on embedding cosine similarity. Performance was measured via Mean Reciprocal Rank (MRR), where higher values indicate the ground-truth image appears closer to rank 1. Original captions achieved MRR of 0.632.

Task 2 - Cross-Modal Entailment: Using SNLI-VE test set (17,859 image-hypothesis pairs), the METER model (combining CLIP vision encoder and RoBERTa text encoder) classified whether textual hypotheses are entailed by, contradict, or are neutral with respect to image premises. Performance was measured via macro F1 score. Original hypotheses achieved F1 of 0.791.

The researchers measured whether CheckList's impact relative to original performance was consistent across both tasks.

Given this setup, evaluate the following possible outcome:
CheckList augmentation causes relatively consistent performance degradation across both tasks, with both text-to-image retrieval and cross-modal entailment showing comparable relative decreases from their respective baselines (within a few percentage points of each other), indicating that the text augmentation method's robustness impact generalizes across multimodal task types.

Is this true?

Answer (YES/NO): YES